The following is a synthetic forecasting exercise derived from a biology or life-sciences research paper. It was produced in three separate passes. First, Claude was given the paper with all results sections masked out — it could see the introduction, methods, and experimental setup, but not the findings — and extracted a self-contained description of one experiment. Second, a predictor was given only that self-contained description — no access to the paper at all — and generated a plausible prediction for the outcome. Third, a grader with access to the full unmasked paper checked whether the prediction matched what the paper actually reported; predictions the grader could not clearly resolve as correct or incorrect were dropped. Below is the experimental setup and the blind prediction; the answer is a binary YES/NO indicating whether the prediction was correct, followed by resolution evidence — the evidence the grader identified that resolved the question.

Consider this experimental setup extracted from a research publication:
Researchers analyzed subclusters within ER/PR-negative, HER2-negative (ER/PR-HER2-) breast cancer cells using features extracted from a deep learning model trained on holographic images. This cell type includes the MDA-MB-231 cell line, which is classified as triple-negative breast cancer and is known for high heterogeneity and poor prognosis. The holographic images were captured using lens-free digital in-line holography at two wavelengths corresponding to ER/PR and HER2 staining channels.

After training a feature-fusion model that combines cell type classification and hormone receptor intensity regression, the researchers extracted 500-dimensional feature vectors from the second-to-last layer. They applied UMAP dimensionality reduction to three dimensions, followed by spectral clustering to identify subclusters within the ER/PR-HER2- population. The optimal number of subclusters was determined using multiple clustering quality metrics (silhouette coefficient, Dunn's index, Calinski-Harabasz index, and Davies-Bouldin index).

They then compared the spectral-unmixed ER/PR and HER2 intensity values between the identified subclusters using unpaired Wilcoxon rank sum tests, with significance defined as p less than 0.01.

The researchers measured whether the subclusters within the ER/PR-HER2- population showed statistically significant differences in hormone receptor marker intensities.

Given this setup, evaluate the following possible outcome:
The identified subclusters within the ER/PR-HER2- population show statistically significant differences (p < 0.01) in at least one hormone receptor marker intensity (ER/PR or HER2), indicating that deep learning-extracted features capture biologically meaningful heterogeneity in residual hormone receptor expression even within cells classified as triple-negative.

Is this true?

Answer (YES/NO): YES